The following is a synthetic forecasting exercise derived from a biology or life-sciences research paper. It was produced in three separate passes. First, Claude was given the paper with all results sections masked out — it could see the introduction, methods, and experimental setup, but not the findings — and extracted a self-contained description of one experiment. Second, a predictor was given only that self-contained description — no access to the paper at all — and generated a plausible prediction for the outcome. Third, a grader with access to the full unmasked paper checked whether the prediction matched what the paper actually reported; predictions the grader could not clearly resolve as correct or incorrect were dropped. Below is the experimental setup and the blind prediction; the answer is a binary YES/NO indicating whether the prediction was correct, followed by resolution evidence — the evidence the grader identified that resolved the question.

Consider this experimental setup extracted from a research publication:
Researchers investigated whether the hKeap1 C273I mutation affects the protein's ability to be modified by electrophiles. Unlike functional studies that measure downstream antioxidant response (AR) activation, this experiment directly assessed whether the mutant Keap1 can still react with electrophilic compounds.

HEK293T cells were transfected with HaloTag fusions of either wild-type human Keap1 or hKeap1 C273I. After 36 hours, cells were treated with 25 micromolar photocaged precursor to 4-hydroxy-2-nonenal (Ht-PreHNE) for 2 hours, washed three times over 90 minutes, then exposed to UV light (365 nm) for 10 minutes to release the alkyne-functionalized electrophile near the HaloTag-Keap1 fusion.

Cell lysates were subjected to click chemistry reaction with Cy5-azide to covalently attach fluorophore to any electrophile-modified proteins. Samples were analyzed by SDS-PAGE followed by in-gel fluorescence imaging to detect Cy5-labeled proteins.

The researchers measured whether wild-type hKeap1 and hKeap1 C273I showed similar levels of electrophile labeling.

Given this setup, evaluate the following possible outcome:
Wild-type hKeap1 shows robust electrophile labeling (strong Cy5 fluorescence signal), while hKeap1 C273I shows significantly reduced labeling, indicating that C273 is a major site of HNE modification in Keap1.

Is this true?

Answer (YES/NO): NO